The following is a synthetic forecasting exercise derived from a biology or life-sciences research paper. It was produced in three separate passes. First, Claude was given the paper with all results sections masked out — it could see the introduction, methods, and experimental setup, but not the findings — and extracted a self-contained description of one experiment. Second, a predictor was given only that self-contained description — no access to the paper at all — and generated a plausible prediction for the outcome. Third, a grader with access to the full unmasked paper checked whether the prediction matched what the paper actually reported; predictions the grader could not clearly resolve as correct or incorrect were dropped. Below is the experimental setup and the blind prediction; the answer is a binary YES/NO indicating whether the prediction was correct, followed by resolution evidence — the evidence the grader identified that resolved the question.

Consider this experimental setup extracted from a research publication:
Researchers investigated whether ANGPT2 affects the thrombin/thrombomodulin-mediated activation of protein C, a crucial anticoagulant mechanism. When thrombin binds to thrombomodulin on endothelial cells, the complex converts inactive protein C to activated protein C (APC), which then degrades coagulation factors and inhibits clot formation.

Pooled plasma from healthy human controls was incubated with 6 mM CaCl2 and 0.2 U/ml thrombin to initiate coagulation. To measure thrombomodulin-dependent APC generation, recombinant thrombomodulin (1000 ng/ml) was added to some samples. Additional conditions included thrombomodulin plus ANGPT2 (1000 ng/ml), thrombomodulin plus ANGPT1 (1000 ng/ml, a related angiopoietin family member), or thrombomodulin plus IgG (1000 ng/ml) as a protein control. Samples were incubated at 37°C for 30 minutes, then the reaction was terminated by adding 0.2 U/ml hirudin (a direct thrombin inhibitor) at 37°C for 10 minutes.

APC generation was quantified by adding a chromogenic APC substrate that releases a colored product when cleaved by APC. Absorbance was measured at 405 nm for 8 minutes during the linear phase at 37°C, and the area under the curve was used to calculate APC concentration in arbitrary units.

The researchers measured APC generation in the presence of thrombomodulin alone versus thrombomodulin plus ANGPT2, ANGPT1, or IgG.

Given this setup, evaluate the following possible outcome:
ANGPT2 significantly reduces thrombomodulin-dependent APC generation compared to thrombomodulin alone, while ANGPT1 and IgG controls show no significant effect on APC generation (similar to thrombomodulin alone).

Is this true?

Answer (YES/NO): NO